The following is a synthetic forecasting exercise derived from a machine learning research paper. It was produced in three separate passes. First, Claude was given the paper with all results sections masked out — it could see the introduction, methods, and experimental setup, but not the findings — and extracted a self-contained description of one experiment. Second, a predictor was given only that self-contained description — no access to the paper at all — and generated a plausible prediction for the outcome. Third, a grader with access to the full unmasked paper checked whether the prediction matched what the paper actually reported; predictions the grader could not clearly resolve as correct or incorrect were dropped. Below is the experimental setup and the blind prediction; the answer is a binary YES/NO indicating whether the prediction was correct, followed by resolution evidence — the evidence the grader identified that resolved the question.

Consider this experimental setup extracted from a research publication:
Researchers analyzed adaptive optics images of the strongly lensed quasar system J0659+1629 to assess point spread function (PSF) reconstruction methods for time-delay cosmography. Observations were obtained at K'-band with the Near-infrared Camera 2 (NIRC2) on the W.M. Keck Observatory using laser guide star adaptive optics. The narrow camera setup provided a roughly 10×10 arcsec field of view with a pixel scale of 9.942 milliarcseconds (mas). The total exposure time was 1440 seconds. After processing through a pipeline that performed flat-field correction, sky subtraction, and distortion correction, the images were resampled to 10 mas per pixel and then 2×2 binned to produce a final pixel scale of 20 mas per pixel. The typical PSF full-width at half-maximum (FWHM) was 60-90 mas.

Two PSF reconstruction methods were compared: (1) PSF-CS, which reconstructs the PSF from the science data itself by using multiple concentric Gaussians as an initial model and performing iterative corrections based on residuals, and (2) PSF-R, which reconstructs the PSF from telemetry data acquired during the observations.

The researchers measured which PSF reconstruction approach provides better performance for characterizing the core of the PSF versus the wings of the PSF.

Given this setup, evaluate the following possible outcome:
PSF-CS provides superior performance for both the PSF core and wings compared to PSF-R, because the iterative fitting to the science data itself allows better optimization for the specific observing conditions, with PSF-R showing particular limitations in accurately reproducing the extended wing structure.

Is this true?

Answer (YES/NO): NO